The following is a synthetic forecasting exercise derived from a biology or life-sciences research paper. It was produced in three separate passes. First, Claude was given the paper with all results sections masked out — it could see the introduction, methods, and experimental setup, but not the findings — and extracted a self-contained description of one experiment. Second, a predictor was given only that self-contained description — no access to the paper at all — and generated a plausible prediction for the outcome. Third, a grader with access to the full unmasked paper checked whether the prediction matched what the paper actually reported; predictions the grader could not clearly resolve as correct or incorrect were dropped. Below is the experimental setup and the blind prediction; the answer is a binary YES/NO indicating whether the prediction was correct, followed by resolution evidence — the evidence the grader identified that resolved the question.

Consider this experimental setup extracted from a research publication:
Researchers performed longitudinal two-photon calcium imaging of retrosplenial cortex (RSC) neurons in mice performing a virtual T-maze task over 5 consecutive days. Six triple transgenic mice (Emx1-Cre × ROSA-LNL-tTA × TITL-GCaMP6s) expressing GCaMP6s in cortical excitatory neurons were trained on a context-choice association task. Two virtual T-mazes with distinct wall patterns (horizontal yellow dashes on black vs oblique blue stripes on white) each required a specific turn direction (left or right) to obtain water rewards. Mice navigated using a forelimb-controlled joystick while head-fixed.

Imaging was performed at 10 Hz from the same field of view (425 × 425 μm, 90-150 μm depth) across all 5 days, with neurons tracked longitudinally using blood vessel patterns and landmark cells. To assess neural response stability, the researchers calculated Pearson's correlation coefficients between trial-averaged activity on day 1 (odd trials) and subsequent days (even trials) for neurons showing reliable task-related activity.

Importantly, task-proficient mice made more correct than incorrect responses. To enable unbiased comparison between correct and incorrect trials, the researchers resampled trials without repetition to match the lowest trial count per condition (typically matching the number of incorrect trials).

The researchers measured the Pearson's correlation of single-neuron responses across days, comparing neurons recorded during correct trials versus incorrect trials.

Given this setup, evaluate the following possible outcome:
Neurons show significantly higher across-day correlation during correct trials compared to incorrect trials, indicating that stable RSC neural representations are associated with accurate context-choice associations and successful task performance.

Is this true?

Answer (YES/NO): YES